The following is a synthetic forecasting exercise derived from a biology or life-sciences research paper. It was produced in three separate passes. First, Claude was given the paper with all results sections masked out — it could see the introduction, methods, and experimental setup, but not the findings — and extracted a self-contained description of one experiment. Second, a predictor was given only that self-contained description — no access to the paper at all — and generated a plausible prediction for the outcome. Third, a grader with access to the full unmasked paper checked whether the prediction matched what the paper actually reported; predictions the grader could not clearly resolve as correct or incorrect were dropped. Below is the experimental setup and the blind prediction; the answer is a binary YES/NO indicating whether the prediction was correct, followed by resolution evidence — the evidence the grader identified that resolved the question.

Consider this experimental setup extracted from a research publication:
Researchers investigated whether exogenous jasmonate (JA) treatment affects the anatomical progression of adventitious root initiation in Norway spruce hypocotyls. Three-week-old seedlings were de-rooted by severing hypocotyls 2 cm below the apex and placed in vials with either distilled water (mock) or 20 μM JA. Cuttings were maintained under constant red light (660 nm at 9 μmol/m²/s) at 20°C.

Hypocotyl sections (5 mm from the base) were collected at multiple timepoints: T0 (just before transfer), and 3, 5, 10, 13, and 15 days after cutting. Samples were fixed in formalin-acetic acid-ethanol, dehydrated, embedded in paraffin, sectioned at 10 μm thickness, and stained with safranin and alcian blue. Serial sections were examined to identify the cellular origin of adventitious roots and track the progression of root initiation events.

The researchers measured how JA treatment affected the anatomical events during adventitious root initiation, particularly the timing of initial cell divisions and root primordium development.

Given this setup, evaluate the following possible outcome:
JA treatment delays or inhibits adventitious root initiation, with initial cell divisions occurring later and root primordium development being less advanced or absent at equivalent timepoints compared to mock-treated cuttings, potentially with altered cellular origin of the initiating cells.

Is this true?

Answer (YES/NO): YES